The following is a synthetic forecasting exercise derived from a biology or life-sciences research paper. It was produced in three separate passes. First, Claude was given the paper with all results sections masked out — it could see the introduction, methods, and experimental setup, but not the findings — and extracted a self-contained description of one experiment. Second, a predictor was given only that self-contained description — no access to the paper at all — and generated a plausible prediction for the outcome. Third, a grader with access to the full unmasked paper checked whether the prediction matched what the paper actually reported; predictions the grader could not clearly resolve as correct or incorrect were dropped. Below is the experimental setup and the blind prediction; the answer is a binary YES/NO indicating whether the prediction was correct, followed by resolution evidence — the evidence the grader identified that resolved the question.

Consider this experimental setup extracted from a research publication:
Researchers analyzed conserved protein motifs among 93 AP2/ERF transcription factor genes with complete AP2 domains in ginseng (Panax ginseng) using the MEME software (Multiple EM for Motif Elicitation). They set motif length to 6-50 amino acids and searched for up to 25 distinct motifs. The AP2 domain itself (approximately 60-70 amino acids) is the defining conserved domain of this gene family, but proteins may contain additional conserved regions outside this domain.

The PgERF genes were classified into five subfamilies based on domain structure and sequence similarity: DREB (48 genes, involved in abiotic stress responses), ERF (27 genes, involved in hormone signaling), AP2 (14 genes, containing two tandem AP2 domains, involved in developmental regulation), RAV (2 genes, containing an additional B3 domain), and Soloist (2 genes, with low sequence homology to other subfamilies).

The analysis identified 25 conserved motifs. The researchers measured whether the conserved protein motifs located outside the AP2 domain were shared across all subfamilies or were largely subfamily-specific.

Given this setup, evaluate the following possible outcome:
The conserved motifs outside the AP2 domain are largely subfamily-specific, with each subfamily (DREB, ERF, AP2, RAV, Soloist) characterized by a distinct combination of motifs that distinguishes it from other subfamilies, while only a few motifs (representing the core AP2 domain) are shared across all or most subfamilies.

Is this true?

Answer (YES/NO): YES